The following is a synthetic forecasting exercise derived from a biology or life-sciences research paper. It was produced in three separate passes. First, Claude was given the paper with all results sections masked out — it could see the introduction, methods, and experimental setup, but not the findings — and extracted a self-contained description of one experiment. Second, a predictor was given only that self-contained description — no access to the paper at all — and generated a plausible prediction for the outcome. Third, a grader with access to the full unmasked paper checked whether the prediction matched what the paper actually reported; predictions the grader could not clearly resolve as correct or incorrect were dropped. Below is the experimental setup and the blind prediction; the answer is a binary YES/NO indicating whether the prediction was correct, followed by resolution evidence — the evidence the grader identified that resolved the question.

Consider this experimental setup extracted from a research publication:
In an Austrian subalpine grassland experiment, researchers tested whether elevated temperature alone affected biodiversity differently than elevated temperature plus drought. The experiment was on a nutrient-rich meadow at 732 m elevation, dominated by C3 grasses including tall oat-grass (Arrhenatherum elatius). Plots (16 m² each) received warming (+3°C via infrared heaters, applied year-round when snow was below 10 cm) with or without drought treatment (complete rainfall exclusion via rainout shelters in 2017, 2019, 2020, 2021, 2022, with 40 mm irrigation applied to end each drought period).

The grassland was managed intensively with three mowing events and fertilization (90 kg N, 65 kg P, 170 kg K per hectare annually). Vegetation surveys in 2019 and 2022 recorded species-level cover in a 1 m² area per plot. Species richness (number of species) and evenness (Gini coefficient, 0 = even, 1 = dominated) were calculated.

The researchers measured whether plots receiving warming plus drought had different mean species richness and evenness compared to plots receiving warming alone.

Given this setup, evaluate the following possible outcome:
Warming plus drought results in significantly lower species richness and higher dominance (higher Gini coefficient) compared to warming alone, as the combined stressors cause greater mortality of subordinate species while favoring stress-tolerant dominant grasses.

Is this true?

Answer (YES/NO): NO